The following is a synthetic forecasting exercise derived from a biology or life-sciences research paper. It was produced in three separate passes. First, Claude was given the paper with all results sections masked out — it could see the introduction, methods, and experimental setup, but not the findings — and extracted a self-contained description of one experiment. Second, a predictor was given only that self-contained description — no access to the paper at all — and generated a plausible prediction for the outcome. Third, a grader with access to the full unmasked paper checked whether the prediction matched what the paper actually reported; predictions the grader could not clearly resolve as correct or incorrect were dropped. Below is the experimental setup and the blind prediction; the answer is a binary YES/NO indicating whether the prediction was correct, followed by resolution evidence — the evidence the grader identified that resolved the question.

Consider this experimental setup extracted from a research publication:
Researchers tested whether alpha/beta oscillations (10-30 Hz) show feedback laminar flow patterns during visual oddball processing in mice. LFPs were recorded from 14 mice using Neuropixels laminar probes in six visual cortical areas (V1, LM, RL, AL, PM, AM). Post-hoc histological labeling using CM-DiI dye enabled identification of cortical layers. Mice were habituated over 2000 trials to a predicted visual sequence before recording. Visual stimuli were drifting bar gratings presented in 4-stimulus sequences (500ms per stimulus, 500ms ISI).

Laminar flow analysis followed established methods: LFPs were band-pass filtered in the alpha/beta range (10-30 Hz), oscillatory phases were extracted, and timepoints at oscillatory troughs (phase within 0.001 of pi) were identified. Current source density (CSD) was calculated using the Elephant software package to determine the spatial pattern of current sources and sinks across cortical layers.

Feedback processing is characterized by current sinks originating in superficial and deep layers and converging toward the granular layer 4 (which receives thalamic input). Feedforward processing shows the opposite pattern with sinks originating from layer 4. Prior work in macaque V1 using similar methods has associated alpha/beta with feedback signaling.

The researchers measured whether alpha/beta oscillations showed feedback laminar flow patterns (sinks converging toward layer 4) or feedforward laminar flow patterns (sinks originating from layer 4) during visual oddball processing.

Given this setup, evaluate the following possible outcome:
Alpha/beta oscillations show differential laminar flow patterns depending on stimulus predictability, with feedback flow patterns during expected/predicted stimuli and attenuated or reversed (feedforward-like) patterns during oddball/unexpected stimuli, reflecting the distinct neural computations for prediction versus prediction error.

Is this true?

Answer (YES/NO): NO